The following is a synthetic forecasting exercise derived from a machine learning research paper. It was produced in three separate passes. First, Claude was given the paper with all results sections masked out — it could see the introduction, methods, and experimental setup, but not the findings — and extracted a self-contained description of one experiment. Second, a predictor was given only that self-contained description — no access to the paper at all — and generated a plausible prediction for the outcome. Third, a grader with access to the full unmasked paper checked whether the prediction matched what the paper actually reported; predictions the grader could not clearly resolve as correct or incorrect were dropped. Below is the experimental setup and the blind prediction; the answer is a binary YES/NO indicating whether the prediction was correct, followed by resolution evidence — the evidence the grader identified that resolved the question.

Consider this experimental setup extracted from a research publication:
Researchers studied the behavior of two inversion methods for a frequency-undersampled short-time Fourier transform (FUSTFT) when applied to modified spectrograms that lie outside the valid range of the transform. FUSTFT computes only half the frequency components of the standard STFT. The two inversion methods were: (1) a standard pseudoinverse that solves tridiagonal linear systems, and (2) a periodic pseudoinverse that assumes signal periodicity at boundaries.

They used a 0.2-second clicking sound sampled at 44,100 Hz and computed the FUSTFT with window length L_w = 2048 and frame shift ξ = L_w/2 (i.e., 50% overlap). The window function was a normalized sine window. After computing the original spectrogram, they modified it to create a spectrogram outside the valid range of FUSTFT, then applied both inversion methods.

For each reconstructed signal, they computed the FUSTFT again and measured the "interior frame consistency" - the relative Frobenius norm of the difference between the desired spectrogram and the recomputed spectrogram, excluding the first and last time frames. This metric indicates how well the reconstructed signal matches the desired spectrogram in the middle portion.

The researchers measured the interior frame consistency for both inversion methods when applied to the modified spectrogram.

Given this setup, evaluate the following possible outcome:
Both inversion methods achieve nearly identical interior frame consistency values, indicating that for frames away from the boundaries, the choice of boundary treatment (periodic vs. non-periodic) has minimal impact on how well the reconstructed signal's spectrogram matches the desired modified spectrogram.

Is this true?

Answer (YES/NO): NO